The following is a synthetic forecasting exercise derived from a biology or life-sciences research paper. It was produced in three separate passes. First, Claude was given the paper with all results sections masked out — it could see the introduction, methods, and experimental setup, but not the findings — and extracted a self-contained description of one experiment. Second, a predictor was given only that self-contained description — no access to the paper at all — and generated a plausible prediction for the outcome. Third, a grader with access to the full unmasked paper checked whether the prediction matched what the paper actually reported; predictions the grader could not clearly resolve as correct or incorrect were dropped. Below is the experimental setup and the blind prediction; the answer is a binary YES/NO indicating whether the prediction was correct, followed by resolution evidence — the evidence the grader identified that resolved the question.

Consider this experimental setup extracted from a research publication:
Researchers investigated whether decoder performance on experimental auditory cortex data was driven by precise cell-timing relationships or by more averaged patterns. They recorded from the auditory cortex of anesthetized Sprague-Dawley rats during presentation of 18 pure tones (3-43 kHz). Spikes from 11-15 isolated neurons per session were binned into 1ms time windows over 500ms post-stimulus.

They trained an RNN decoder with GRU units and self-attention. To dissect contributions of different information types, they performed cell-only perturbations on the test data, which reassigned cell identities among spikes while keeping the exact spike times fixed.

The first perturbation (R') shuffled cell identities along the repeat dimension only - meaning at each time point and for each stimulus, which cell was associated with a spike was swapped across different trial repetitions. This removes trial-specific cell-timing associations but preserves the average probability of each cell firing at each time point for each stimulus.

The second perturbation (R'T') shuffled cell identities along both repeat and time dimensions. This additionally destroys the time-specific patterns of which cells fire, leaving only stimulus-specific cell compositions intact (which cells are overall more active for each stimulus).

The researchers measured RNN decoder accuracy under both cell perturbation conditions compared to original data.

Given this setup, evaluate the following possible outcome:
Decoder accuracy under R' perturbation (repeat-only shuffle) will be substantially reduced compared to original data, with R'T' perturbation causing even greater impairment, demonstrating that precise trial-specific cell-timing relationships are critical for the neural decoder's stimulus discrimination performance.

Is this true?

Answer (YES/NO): NO